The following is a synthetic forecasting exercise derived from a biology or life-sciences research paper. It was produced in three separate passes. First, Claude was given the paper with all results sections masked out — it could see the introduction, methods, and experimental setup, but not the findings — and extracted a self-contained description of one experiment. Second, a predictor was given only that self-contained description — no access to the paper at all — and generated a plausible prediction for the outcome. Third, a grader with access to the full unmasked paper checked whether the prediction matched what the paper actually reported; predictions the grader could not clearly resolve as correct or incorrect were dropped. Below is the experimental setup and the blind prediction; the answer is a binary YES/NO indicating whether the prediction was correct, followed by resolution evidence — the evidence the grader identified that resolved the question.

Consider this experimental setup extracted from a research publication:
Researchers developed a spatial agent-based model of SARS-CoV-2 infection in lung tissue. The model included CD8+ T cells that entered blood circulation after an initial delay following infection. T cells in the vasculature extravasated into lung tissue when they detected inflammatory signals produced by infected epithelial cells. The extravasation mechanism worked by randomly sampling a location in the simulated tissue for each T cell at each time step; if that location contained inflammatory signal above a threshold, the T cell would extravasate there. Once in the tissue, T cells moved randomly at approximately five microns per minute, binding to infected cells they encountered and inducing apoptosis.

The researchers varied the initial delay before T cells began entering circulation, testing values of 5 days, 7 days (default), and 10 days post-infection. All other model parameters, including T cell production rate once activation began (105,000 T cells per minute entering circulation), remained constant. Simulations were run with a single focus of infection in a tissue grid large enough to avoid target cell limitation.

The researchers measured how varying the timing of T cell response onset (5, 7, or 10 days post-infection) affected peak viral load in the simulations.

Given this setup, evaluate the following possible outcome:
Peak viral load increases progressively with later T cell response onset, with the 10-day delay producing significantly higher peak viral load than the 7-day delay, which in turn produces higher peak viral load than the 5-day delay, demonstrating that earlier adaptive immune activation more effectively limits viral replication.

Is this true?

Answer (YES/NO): NO